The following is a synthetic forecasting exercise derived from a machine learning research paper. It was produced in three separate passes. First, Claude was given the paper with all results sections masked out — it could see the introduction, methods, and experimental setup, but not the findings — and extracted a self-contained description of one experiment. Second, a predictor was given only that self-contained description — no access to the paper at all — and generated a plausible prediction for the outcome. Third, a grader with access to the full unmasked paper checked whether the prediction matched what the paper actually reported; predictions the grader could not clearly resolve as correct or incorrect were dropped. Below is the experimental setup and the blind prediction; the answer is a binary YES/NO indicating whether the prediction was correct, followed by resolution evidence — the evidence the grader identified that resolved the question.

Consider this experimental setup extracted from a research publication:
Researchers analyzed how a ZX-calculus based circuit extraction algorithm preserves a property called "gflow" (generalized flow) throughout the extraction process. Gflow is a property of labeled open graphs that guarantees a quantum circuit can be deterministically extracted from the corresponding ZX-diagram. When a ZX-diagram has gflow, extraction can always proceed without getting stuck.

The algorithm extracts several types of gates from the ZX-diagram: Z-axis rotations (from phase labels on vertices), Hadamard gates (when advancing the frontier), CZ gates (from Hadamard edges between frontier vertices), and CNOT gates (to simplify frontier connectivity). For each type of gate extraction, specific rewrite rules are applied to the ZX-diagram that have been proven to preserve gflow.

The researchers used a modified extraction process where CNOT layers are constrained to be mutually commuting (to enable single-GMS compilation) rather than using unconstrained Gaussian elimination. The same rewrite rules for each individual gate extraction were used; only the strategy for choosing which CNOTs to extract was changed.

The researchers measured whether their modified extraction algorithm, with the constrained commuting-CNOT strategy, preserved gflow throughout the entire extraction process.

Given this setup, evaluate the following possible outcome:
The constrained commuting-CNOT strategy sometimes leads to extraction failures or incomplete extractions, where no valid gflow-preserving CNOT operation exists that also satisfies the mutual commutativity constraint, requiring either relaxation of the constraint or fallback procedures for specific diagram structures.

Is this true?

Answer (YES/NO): NO